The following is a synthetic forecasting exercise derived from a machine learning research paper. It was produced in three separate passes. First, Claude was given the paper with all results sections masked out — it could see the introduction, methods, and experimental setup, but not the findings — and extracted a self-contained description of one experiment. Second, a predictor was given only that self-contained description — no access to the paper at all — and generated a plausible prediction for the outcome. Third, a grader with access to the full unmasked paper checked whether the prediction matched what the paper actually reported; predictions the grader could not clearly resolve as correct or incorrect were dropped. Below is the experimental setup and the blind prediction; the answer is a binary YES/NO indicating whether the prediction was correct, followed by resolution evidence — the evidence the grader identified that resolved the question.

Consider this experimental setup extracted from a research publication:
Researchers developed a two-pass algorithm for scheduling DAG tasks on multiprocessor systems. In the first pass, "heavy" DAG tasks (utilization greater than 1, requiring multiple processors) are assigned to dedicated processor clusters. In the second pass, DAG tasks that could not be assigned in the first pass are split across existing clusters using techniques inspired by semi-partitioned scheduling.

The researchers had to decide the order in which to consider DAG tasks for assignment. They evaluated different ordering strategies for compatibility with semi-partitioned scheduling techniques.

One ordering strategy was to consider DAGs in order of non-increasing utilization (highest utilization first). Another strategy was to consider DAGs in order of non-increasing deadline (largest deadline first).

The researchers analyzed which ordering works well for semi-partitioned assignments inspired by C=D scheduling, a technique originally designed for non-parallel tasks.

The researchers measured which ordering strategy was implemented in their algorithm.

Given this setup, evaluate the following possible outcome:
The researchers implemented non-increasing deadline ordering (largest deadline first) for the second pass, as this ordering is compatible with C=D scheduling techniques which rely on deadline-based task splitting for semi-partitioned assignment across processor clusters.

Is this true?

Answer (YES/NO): YES